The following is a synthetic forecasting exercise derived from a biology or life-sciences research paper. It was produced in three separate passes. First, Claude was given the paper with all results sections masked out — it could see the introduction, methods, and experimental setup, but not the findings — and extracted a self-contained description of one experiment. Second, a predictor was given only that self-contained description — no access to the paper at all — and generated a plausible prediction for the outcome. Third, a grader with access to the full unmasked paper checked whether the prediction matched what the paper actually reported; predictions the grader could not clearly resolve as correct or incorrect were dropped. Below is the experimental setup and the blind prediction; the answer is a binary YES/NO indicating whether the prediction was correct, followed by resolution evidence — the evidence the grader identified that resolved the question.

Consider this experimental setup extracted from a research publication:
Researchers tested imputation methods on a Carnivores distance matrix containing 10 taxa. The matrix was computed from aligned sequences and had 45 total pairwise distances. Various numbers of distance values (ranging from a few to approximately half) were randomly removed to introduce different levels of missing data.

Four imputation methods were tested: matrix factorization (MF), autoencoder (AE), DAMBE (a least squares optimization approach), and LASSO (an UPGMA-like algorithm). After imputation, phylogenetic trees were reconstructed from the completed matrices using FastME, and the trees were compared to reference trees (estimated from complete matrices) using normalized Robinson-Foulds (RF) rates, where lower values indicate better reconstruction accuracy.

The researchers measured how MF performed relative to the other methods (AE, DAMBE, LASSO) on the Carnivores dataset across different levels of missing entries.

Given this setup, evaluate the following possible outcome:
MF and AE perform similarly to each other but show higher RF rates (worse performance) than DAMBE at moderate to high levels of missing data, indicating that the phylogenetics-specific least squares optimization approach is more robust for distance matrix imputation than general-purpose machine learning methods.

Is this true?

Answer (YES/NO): NO